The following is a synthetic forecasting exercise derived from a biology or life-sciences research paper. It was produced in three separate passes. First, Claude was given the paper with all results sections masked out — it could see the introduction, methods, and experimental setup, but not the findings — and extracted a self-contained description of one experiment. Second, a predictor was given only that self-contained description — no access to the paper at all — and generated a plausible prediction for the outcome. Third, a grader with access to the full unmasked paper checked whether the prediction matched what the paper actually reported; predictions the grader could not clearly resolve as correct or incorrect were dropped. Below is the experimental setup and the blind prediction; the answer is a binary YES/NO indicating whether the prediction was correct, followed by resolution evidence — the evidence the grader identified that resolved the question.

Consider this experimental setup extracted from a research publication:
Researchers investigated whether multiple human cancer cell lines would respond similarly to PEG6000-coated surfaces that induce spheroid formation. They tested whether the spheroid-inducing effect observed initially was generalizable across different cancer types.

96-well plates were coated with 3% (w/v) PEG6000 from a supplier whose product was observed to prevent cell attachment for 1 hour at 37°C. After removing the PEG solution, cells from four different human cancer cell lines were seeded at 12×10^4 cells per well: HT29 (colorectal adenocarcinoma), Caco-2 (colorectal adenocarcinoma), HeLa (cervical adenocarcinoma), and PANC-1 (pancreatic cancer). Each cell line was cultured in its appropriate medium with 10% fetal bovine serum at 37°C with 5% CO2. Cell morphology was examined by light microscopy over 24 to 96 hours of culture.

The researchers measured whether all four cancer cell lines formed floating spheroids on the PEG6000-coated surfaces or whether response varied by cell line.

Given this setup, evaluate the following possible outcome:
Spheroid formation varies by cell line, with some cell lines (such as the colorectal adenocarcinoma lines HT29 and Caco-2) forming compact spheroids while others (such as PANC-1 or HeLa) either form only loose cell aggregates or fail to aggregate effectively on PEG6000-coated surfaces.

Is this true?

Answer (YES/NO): NO